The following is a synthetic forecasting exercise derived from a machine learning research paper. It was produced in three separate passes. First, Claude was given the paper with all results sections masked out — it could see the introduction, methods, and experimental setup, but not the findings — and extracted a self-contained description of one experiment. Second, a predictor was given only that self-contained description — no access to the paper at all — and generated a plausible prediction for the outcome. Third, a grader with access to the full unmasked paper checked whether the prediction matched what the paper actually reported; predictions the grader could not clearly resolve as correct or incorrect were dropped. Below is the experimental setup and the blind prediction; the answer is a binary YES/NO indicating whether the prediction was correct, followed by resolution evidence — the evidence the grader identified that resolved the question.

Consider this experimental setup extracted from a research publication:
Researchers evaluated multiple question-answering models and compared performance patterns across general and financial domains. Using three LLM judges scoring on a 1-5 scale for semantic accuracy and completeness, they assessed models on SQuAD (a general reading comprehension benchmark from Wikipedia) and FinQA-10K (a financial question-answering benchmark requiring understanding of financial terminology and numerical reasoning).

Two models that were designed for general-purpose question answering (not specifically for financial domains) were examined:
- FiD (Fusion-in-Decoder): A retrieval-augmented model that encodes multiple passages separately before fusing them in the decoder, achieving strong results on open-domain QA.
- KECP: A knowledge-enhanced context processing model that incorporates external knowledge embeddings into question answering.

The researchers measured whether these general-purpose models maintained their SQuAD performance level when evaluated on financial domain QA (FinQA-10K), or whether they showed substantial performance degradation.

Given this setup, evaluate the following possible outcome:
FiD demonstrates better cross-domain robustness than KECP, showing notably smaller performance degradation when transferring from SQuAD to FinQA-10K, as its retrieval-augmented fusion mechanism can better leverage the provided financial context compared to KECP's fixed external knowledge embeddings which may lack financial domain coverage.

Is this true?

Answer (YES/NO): NO